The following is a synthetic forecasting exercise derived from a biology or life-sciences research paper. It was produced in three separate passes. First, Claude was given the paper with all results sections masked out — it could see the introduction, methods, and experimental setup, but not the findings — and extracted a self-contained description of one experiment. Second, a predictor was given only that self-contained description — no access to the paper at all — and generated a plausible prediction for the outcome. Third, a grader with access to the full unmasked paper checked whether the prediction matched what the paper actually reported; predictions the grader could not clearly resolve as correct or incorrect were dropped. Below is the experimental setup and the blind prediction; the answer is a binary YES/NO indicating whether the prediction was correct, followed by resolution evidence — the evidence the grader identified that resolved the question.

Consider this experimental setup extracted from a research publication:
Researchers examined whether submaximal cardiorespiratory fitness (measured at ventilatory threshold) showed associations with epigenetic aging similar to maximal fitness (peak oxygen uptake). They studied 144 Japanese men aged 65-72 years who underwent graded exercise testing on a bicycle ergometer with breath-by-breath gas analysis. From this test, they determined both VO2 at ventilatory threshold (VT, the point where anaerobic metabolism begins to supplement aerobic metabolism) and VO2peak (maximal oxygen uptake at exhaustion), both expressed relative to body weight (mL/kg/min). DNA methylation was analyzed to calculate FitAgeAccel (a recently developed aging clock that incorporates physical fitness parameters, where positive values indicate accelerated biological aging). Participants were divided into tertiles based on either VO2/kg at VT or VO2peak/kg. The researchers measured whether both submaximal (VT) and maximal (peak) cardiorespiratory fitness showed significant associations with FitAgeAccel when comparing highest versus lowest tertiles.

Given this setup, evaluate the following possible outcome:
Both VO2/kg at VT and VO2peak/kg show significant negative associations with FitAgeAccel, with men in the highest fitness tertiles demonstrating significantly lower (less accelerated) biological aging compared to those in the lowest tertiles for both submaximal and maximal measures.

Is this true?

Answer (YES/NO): NO